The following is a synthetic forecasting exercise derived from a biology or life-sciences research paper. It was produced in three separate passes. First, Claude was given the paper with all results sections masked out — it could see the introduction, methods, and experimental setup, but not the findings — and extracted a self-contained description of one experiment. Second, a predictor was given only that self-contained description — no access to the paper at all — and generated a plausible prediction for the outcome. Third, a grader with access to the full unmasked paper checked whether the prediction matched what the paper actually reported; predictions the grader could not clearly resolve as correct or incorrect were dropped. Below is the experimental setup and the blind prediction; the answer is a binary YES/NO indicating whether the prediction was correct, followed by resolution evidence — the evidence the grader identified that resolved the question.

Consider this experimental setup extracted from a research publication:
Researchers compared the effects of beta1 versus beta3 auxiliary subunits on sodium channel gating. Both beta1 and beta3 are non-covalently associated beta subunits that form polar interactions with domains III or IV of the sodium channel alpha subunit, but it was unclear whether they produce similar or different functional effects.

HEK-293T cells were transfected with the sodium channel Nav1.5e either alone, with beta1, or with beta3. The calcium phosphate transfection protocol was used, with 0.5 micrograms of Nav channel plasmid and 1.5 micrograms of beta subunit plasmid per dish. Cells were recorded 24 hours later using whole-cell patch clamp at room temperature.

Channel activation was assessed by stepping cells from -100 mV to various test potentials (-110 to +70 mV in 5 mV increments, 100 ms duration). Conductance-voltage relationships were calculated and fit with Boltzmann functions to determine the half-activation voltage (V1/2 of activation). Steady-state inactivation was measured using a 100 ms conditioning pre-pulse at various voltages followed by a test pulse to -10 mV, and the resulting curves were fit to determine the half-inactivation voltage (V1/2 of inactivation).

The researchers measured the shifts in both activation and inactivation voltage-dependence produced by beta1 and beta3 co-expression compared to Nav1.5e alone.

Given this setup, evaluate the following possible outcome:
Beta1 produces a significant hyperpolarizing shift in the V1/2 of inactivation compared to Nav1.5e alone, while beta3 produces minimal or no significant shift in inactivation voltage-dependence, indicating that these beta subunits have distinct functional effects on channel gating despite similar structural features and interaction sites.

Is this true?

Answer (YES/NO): NO